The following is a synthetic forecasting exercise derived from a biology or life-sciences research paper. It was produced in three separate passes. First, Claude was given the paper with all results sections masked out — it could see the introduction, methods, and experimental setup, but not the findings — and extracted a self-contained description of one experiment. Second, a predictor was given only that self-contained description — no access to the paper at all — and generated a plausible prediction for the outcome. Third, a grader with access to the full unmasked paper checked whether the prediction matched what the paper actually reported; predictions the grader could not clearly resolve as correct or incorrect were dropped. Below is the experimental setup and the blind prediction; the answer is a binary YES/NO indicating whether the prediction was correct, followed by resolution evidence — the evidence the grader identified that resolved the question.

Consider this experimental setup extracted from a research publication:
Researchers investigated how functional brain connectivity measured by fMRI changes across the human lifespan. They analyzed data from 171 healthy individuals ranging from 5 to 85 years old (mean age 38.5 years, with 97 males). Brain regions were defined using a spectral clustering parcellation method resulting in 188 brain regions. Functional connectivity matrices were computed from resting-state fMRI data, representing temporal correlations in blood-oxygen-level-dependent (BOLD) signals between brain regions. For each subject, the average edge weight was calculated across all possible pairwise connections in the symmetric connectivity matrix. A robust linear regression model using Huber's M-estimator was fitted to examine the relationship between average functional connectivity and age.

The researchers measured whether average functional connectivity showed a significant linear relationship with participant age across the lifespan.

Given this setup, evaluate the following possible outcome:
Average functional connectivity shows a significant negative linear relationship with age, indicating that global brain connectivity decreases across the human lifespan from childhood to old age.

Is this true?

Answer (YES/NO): NO